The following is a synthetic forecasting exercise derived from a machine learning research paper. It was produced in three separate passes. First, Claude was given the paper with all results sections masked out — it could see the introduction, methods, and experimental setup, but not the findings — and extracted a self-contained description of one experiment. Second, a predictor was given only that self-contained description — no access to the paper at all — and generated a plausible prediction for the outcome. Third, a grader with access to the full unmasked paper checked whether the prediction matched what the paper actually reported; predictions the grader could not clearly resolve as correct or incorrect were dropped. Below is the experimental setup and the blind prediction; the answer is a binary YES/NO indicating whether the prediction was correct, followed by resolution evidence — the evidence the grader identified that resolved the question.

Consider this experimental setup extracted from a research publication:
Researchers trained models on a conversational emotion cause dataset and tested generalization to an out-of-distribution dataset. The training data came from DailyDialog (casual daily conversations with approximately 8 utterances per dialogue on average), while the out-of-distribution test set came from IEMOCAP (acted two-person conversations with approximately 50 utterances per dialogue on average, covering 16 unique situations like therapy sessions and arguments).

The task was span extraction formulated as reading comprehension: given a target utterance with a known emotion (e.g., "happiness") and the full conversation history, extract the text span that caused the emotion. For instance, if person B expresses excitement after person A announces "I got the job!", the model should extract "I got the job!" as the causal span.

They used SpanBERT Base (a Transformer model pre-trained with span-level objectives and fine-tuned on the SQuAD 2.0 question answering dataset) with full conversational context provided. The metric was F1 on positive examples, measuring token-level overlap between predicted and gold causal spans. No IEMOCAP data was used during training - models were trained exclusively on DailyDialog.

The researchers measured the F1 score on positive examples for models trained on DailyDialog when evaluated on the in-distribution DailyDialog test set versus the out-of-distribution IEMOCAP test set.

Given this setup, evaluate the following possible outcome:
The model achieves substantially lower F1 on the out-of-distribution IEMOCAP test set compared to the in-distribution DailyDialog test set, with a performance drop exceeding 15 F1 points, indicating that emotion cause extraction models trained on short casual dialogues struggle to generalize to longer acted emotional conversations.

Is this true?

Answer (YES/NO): YES